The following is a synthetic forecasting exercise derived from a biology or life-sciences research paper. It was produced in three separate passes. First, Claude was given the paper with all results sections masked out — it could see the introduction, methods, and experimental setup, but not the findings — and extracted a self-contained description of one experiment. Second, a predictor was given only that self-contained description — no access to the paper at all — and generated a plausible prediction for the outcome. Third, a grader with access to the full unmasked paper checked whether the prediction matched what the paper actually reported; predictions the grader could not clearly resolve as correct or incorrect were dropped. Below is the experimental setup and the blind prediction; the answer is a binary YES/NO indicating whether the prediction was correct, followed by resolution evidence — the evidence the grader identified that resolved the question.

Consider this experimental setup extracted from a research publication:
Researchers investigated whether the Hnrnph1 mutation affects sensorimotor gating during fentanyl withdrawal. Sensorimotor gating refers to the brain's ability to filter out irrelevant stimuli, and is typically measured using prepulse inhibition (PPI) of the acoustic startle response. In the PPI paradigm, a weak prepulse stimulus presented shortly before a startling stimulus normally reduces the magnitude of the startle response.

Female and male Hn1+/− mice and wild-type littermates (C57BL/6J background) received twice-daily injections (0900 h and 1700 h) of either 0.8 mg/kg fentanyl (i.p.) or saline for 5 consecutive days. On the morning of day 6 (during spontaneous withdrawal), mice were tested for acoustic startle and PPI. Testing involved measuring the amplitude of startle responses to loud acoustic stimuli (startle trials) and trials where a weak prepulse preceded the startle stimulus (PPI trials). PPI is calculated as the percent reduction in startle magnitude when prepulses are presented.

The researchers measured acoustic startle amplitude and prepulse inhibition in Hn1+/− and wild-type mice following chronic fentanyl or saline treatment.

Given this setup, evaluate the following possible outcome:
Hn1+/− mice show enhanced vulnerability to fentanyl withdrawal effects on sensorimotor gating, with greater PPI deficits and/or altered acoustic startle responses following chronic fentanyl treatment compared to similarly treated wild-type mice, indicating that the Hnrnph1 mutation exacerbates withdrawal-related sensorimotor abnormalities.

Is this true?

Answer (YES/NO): NO